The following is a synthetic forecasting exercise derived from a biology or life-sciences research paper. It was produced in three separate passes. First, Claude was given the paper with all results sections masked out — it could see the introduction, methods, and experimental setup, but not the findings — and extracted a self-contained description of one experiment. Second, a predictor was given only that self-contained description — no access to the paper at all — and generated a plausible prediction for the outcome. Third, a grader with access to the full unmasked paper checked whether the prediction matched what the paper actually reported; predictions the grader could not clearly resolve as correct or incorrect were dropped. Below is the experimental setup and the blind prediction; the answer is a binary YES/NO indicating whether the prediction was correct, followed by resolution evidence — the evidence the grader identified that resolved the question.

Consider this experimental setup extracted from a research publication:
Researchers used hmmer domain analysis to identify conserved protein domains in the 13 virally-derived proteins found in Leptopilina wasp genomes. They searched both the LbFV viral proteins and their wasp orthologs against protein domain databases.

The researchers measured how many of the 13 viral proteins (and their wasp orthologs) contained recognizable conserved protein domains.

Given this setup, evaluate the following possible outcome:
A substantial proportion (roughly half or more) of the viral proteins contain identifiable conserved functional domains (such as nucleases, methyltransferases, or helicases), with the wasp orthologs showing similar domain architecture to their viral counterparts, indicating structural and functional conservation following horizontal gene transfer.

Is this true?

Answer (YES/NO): NO